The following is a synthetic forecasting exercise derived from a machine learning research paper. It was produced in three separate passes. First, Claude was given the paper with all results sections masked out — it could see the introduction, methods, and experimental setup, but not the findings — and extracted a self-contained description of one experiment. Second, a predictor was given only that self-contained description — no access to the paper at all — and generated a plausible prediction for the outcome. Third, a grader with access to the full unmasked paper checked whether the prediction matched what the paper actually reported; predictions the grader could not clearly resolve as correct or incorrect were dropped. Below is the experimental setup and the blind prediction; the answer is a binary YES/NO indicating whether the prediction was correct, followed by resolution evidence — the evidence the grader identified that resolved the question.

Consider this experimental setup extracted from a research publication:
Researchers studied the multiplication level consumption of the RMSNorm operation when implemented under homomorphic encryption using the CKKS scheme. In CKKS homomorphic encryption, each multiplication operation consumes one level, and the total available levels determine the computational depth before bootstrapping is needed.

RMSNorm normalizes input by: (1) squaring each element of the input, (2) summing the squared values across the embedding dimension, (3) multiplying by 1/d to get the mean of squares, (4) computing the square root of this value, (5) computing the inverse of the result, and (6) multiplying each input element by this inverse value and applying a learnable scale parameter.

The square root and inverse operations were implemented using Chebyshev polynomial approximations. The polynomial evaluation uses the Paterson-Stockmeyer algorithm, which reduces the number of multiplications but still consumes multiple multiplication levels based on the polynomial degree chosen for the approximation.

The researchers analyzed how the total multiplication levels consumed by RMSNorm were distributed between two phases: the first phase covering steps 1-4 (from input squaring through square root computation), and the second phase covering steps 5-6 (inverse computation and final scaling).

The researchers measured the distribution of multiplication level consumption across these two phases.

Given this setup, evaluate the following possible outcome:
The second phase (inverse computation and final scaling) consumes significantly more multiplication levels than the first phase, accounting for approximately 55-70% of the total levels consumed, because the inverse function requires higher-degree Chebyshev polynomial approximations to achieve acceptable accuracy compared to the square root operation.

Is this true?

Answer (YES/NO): NO